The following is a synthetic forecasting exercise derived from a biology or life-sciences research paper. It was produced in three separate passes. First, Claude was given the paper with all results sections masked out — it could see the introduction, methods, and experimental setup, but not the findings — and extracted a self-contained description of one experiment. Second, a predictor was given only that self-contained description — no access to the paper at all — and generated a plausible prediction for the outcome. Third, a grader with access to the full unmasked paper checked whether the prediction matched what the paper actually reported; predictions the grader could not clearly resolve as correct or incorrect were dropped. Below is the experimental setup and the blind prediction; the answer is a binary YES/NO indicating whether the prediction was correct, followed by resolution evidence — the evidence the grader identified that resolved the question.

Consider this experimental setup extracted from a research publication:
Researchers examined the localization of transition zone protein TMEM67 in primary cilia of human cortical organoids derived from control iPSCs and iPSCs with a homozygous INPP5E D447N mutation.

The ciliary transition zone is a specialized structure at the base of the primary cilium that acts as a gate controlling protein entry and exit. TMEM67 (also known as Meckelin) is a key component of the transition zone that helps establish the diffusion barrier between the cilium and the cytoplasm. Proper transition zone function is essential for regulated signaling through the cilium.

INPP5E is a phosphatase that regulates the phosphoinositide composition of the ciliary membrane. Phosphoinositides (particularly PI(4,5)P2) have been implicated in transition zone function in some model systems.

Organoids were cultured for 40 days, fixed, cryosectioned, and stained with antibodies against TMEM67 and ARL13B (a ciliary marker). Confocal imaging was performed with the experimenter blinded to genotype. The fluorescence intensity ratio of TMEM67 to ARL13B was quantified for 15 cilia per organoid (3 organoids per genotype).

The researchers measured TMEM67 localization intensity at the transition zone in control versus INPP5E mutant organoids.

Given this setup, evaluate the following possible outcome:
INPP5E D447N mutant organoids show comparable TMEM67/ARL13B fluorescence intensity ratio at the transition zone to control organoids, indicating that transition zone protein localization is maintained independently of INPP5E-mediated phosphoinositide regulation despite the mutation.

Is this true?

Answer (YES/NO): NO